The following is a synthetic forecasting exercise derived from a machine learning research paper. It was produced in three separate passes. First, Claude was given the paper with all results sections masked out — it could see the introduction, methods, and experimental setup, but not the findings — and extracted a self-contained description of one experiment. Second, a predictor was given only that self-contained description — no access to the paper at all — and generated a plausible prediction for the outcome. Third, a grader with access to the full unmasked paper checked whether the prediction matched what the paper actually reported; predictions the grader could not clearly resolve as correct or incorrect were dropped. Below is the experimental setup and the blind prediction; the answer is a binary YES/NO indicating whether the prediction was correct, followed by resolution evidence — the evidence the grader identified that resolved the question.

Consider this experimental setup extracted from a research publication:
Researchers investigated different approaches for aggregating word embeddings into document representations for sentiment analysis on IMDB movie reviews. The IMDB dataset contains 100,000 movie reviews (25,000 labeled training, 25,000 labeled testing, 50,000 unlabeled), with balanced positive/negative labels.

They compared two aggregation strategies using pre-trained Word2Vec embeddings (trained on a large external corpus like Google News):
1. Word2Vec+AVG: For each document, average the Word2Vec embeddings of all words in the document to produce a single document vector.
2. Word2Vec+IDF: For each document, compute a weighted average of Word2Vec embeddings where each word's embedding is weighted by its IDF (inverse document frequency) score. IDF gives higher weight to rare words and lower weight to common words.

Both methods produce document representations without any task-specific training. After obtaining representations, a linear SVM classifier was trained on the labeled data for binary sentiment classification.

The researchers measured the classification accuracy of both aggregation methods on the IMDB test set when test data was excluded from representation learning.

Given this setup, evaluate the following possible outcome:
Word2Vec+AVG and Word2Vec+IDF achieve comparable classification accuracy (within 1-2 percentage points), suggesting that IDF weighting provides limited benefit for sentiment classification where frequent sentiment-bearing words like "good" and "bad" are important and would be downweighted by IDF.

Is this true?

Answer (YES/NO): YES